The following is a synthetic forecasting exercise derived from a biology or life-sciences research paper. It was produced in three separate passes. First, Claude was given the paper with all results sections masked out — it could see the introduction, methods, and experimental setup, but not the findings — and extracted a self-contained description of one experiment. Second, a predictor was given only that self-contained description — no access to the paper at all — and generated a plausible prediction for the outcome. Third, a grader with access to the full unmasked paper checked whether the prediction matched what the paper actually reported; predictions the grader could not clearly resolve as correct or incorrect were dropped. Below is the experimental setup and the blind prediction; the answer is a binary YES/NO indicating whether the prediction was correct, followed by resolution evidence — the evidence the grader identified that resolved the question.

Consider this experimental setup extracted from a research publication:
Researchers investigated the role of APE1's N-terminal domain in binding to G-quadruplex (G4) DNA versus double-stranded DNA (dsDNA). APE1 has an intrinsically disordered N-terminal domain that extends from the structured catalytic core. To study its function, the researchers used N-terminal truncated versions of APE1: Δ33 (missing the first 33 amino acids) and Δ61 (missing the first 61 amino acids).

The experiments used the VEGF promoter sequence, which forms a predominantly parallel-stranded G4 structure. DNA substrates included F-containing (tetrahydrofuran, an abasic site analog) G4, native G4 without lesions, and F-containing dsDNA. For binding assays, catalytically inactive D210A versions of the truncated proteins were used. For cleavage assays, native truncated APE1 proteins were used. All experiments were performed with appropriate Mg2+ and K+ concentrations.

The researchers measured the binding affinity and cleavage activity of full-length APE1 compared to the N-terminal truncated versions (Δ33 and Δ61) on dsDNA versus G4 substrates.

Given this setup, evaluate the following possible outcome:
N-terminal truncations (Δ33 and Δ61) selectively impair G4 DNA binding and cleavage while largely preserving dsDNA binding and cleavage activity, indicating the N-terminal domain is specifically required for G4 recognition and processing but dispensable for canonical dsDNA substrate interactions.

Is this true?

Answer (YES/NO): YES